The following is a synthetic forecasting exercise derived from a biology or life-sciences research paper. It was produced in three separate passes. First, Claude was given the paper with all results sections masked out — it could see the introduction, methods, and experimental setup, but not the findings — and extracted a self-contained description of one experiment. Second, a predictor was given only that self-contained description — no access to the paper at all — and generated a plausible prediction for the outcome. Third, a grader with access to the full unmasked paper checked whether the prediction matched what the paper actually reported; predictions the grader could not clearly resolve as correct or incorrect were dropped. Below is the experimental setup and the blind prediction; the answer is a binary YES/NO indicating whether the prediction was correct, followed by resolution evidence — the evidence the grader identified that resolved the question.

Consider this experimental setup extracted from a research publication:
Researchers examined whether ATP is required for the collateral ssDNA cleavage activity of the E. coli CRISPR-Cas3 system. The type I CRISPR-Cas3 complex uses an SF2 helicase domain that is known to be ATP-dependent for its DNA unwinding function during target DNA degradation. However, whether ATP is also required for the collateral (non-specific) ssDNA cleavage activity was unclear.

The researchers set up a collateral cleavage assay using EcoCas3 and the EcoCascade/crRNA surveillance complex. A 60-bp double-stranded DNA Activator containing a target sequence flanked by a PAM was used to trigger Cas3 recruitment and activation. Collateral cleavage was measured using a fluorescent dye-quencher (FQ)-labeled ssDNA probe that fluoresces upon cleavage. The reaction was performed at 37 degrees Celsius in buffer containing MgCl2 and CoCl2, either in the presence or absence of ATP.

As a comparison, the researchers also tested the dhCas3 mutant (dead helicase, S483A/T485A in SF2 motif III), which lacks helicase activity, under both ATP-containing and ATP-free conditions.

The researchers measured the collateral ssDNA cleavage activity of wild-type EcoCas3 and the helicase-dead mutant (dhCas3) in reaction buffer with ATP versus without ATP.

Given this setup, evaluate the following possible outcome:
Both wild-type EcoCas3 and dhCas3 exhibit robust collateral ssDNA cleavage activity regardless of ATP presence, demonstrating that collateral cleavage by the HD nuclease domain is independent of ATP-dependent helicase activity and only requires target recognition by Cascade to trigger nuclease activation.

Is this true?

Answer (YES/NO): YES